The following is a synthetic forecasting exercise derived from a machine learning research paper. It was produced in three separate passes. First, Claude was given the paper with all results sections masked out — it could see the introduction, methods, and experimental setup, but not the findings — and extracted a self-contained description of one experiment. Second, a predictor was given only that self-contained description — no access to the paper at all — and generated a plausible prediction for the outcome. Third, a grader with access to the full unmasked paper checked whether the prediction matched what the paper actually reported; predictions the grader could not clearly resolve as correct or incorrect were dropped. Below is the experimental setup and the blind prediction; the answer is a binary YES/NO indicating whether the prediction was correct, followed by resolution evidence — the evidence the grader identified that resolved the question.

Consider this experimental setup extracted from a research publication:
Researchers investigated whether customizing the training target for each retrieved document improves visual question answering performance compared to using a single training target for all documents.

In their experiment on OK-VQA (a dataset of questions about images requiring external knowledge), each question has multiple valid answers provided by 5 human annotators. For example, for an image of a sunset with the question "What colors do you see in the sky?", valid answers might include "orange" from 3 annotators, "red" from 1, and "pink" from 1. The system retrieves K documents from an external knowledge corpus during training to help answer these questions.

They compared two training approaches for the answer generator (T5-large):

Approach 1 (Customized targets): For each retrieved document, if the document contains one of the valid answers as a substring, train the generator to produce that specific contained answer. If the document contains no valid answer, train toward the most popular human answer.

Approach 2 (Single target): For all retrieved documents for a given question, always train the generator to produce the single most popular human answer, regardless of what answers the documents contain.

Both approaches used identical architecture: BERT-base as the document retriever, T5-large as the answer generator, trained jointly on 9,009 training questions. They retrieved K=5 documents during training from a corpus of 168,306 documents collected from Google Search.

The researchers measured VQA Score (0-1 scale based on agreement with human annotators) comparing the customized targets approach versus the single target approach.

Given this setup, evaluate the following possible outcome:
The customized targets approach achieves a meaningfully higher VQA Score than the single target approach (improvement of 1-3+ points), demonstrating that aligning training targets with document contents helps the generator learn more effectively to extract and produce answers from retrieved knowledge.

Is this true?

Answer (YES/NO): YES